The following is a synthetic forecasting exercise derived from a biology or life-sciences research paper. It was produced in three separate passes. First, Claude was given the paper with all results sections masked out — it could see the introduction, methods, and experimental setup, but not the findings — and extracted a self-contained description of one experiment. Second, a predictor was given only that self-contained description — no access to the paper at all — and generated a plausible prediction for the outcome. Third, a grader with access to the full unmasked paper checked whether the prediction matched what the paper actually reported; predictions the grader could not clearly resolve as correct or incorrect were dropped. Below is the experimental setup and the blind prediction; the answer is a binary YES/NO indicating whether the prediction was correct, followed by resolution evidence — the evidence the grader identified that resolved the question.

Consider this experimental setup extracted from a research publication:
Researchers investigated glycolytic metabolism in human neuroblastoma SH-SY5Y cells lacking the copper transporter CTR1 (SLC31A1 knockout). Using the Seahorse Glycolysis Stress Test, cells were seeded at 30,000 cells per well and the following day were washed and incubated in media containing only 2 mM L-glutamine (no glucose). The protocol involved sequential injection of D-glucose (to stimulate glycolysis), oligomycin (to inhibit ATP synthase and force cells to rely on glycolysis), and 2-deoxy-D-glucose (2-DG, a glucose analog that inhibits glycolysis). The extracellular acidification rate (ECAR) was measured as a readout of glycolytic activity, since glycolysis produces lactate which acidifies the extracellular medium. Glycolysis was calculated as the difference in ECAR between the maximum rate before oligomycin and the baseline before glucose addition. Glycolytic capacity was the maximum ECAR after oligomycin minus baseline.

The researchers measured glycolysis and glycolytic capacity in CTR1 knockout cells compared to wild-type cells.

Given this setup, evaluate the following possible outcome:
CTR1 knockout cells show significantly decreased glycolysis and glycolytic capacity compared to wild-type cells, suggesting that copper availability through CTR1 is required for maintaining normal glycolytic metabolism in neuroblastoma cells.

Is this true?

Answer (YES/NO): NO